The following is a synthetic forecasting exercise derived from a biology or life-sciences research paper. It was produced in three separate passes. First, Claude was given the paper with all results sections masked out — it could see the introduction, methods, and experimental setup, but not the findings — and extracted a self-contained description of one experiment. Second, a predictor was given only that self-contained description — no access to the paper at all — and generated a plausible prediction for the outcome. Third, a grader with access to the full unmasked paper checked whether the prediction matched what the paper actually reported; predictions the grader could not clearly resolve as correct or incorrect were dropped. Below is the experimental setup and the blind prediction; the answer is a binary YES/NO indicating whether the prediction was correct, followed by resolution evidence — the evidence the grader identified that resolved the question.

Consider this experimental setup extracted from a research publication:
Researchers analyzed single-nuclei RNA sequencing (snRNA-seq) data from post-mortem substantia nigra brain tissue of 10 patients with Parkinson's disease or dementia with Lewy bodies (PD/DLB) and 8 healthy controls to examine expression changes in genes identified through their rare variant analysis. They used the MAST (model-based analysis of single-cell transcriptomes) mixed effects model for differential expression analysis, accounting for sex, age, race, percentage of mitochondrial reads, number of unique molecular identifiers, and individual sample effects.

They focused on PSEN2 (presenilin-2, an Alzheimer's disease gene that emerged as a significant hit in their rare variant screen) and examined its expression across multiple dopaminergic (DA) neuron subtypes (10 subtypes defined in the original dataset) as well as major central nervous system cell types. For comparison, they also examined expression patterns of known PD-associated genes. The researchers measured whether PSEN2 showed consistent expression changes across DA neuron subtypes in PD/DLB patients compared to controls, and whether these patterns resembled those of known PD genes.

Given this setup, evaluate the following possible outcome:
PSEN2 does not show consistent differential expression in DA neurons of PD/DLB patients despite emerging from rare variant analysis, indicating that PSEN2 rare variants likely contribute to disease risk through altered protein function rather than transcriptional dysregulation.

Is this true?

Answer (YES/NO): NO